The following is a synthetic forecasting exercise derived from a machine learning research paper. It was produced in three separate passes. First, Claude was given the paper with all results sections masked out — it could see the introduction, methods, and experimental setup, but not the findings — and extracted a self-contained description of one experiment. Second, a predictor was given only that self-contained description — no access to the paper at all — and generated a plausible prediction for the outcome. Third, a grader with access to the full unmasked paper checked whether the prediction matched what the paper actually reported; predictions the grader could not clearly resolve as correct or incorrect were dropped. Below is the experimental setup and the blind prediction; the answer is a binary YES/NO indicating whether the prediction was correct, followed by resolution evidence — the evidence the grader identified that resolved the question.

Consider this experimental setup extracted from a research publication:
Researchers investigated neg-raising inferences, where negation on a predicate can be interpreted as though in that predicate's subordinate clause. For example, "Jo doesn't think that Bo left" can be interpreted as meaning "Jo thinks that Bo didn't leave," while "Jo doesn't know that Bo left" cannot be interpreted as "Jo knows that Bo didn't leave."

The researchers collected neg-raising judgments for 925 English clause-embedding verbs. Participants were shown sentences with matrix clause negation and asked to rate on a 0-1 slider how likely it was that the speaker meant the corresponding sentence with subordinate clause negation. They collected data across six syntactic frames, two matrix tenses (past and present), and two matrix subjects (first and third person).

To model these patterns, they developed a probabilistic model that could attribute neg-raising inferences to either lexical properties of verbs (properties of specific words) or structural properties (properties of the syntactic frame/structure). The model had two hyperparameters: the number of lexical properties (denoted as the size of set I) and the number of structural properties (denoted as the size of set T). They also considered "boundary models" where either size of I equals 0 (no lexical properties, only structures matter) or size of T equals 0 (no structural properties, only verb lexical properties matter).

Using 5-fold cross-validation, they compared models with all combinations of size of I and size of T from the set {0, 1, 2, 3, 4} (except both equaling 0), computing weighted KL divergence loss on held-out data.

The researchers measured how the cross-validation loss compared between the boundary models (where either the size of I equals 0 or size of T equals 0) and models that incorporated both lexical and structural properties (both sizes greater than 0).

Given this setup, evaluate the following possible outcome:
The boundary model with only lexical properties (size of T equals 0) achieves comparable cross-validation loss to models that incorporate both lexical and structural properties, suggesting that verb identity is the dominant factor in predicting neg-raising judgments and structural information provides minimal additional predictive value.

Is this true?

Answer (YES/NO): NO